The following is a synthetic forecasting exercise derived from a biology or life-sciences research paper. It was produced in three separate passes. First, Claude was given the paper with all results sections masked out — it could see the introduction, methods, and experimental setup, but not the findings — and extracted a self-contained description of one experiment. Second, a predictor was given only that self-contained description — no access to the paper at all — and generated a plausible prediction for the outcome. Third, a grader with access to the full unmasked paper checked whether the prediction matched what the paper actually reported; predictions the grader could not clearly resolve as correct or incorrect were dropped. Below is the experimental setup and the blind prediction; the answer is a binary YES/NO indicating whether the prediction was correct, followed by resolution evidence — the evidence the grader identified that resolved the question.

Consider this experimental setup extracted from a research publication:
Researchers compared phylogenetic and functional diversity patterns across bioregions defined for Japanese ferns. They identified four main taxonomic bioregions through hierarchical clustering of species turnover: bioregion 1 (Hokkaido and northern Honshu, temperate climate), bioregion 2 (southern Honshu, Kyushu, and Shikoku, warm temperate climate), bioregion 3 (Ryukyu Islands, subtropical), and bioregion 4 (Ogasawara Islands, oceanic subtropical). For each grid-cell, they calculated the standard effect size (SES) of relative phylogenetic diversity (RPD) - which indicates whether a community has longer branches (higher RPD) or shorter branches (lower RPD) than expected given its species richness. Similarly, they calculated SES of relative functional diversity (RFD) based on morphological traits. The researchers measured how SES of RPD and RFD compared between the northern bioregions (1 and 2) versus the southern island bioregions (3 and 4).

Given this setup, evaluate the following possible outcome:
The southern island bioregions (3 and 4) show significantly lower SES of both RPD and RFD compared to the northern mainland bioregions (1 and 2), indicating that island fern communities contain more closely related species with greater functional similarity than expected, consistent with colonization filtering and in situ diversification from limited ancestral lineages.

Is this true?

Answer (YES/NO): NO